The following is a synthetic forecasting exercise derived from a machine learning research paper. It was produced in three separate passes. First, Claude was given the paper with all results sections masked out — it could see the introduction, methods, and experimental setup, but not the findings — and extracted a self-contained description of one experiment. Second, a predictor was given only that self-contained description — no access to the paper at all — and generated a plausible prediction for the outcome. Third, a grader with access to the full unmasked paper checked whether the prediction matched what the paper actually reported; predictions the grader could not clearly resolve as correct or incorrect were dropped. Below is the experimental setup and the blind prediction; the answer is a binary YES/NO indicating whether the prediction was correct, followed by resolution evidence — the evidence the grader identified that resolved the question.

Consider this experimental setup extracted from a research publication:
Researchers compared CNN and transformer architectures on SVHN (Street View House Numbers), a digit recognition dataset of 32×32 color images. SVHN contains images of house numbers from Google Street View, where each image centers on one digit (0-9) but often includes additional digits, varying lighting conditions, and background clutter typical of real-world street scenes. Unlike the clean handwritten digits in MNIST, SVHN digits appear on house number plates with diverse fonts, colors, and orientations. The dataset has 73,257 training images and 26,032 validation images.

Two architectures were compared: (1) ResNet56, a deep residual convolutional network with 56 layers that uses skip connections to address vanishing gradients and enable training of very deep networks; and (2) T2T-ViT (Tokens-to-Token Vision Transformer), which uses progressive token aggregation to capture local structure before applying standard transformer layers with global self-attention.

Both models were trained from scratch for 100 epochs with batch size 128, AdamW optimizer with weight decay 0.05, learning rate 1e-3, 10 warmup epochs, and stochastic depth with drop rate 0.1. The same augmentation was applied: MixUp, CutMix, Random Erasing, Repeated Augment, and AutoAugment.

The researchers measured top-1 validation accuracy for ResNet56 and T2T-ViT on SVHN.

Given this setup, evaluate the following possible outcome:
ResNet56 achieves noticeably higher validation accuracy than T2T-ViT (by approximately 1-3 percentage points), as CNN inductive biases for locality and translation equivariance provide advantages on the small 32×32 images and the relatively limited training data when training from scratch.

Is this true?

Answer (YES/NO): NO